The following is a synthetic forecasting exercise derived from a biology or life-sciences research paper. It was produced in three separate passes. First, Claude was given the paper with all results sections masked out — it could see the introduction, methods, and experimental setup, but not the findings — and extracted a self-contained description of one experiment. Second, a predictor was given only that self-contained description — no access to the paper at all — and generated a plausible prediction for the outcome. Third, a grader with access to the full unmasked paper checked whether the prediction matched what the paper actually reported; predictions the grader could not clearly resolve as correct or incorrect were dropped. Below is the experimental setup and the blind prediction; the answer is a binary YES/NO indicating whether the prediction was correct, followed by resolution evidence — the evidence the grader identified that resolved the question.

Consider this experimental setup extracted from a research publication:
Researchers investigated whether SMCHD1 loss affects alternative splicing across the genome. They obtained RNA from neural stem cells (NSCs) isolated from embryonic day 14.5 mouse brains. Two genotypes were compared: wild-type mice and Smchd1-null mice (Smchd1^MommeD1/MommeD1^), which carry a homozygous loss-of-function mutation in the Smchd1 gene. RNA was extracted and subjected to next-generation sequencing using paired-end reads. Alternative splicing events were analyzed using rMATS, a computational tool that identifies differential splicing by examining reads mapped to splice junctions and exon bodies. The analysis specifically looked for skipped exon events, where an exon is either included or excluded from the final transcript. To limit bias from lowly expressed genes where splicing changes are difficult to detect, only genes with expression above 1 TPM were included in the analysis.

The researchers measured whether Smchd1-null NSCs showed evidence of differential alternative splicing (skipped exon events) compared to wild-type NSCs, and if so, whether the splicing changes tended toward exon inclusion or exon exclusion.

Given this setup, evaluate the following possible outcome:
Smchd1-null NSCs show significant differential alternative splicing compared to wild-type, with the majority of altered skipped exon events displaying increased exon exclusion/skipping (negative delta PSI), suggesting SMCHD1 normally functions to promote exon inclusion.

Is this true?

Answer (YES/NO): NO